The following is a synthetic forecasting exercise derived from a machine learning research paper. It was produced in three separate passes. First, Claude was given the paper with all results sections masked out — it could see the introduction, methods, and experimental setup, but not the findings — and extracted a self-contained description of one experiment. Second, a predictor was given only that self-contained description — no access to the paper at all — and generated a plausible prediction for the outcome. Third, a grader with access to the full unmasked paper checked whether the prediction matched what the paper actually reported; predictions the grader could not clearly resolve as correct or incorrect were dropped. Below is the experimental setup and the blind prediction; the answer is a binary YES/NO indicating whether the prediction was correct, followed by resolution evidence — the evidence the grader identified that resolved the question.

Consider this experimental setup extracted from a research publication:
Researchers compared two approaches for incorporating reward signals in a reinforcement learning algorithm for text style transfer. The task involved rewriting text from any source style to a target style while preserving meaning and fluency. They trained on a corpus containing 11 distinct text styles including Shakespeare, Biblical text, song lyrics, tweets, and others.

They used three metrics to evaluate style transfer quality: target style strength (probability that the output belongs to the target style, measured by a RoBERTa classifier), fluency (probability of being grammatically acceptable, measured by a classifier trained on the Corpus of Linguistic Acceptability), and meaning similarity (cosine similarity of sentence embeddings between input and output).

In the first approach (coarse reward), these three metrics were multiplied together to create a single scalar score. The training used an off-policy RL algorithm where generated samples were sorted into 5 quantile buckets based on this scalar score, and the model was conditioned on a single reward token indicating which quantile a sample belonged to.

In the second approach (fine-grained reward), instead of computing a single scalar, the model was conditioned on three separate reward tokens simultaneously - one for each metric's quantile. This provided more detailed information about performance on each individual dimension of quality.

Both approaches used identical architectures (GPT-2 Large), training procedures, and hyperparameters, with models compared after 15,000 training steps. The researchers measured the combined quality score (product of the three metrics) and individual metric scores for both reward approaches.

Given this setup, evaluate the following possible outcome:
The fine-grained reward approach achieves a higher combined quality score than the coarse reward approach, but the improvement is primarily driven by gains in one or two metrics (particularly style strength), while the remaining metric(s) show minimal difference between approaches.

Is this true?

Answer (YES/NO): NO